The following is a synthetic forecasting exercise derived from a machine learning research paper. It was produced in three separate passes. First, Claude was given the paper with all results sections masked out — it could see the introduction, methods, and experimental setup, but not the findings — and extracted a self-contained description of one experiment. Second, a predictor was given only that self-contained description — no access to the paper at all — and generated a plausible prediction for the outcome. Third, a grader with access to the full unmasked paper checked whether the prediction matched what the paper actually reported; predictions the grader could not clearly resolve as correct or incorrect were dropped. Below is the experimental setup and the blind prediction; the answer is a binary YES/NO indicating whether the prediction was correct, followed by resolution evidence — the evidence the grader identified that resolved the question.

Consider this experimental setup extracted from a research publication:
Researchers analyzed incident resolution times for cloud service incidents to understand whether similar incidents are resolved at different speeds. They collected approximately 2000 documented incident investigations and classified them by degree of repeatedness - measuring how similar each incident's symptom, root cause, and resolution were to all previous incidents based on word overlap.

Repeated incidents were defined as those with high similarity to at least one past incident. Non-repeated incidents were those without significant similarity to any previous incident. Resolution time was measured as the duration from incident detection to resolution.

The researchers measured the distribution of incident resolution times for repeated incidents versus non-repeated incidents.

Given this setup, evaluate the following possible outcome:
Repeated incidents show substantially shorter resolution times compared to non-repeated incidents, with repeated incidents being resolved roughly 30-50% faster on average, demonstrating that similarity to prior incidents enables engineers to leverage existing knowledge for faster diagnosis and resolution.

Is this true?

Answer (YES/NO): NO